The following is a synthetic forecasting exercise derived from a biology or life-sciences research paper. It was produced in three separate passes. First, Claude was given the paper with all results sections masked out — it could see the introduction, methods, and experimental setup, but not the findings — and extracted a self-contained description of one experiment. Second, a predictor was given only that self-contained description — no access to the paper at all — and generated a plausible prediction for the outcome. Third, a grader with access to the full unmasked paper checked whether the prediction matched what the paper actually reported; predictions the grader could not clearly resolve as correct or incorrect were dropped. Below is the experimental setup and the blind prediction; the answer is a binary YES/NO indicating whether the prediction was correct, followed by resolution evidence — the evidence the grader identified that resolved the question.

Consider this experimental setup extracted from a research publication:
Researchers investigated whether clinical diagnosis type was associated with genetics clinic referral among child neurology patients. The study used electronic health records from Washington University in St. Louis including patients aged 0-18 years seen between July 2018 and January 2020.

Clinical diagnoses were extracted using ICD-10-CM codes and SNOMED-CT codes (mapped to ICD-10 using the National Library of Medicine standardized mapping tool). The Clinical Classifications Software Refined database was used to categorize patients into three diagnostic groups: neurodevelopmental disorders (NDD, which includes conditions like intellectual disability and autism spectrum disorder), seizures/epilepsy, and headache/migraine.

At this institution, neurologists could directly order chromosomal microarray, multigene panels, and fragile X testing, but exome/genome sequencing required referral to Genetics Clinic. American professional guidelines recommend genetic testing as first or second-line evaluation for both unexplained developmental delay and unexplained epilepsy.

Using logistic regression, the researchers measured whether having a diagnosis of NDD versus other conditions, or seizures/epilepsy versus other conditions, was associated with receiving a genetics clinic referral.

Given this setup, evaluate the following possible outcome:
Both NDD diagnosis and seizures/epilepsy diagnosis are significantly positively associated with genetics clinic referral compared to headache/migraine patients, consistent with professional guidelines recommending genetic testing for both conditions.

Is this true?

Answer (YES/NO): NO